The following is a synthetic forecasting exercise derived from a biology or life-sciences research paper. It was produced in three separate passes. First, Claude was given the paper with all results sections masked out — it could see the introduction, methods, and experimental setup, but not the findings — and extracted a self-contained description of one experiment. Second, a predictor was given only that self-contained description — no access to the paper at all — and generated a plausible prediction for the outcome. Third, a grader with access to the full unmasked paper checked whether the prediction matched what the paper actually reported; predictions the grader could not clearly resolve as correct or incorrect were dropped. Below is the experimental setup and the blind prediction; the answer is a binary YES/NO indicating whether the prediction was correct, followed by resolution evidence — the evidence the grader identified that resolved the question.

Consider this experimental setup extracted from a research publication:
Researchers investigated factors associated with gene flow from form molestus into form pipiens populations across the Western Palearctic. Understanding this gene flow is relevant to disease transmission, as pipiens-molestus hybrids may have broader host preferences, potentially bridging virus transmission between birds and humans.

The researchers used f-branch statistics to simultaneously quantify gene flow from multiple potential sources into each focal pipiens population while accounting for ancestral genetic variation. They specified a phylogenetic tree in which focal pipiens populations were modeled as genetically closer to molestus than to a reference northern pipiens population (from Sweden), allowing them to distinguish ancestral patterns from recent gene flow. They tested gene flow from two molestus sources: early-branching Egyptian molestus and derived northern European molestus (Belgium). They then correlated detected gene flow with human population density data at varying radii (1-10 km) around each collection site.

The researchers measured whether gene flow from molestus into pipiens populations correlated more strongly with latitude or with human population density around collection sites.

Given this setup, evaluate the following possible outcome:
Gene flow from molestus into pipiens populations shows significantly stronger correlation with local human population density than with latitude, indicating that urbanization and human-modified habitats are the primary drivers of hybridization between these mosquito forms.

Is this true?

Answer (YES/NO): NO